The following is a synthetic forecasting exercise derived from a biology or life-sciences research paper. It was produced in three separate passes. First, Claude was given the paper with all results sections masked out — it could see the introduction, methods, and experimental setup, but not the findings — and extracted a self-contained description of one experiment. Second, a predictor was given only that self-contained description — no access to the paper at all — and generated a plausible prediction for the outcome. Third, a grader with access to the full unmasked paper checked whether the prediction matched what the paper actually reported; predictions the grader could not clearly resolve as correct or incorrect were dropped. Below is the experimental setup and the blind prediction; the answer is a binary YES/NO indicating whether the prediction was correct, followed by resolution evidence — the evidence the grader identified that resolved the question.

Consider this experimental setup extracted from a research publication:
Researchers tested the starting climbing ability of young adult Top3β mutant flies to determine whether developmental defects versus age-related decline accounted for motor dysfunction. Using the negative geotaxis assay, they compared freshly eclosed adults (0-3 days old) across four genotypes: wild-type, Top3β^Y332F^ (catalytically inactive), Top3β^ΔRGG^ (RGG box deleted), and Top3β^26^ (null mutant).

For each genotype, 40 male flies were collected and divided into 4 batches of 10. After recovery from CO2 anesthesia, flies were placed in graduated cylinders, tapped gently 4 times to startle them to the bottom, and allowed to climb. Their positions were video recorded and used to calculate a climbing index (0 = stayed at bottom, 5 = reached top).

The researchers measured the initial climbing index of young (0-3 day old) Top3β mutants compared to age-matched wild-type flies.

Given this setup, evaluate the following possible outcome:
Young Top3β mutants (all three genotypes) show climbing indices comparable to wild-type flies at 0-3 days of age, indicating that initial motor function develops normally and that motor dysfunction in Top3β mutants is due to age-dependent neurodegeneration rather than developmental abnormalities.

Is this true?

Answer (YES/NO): YES